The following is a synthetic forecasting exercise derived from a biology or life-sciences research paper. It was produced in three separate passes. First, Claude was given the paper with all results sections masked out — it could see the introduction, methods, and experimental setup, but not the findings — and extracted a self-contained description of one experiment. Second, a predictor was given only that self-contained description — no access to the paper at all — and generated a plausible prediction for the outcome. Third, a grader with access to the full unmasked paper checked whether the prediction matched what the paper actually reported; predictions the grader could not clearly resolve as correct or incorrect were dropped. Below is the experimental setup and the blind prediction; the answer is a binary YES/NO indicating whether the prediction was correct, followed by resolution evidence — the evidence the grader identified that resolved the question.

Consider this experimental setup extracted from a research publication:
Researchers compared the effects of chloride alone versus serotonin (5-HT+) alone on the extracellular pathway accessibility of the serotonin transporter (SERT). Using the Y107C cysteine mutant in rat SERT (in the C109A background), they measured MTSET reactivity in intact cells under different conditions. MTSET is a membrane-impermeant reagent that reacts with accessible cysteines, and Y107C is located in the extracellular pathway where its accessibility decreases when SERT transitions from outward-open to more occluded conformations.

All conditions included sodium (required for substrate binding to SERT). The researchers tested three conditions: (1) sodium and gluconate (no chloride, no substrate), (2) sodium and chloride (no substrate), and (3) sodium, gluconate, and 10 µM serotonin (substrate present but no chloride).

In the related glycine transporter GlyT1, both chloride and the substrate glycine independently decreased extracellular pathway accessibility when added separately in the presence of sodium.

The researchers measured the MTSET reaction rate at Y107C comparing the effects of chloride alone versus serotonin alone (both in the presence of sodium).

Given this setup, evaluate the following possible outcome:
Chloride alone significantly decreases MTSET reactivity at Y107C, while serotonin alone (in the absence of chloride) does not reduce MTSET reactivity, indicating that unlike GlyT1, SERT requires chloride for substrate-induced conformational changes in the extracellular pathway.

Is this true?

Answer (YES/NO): NO